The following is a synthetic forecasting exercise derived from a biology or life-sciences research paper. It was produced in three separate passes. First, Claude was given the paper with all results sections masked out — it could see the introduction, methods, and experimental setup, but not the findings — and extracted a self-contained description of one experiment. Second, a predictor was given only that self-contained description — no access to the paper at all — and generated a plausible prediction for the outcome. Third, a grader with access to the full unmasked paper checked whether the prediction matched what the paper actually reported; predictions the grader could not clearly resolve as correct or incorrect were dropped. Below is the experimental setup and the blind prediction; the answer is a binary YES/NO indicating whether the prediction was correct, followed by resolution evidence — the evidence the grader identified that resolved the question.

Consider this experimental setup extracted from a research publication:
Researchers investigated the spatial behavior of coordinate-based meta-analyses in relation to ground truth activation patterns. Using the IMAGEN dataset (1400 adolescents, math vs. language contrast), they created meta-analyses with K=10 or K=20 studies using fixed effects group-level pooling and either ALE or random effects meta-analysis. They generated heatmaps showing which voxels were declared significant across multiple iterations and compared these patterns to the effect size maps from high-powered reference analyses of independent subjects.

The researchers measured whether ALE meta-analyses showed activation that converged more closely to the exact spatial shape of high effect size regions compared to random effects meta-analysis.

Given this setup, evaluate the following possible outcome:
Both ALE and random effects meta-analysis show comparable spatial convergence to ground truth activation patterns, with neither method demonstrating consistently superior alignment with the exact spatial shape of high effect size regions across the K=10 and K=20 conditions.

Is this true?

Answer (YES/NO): NO